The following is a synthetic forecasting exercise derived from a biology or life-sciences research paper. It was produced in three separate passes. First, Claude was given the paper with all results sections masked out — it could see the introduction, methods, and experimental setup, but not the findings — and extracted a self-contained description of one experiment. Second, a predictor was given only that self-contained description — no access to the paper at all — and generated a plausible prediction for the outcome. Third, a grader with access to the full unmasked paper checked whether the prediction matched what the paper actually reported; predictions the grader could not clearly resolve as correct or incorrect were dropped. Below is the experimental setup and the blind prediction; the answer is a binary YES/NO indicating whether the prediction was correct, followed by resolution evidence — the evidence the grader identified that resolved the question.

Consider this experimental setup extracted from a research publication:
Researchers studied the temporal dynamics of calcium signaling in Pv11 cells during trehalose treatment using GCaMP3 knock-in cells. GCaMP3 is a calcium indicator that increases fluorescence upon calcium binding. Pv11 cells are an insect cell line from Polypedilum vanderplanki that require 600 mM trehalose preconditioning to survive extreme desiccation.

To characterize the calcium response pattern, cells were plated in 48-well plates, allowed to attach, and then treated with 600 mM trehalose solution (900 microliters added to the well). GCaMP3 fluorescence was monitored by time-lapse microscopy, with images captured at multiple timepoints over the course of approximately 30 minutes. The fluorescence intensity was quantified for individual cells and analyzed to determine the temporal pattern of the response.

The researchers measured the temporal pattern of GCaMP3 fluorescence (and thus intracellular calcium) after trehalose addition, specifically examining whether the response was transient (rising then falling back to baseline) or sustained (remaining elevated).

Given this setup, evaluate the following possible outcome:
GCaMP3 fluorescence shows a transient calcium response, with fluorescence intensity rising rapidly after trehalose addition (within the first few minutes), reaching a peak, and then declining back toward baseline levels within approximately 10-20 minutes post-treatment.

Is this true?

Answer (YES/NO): NO